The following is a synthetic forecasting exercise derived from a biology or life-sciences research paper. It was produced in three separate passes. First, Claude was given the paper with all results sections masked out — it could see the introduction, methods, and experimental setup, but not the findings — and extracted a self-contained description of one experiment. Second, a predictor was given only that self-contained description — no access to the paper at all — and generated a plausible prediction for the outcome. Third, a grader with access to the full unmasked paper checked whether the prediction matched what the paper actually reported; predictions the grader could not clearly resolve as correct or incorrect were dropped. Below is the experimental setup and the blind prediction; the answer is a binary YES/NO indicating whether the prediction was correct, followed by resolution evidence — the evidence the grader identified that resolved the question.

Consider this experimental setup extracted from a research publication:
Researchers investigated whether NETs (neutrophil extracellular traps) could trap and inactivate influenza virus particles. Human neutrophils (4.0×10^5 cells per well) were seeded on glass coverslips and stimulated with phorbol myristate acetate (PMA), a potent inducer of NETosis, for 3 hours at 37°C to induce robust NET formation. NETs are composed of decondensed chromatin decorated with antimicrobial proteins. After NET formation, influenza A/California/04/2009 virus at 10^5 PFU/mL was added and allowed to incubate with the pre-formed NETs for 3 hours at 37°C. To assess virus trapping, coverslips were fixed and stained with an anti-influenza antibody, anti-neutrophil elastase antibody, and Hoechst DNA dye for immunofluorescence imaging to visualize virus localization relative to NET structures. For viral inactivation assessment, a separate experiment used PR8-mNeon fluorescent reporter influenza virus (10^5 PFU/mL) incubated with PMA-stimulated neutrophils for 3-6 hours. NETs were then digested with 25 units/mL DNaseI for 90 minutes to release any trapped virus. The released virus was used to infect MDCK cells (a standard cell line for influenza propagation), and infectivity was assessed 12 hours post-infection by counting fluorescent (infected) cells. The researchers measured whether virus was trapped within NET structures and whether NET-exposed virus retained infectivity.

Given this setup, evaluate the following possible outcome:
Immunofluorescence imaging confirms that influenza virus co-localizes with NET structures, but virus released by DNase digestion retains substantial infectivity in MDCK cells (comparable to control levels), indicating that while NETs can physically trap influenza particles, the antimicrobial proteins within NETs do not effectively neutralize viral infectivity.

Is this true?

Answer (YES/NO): NO